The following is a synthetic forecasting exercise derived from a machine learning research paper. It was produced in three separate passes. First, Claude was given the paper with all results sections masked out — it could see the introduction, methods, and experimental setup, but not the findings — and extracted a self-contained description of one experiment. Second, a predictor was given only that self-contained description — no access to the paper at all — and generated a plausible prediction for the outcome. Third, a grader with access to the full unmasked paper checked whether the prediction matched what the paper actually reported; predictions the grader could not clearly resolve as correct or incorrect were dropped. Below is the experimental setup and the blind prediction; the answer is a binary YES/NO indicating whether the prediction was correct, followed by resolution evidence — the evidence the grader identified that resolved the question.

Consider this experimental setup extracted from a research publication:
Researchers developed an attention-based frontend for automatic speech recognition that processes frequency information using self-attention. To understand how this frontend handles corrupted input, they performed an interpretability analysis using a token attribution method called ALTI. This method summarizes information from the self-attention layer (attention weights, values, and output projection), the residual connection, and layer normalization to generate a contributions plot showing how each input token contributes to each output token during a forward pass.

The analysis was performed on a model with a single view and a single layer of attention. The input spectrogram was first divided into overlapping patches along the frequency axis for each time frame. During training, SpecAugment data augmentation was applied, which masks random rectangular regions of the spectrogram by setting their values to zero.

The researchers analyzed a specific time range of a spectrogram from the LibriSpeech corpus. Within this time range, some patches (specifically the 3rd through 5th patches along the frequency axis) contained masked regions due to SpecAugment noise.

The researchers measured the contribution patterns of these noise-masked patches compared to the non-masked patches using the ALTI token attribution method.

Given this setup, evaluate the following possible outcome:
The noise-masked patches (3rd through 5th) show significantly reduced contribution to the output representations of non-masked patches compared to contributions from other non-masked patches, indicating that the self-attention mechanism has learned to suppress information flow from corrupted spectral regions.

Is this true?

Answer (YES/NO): YES